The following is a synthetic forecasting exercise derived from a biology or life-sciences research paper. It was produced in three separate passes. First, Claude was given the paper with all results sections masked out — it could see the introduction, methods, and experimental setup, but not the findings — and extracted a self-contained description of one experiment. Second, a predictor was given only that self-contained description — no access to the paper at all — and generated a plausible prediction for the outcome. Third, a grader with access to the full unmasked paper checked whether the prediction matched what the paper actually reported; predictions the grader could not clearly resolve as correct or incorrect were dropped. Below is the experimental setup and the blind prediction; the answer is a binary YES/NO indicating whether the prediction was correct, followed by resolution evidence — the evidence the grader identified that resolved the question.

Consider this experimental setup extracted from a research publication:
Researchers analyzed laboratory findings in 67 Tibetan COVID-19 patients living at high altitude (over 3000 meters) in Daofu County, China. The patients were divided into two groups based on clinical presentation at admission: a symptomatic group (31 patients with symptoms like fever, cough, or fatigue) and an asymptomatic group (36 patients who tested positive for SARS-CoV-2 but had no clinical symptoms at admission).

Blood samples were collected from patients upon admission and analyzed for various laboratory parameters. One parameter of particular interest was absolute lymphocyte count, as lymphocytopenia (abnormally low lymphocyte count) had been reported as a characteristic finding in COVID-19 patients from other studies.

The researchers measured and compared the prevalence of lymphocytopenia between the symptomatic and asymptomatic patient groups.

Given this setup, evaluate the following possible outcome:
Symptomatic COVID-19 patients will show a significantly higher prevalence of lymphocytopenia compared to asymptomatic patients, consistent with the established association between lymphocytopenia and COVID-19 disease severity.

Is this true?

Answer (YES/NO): YES